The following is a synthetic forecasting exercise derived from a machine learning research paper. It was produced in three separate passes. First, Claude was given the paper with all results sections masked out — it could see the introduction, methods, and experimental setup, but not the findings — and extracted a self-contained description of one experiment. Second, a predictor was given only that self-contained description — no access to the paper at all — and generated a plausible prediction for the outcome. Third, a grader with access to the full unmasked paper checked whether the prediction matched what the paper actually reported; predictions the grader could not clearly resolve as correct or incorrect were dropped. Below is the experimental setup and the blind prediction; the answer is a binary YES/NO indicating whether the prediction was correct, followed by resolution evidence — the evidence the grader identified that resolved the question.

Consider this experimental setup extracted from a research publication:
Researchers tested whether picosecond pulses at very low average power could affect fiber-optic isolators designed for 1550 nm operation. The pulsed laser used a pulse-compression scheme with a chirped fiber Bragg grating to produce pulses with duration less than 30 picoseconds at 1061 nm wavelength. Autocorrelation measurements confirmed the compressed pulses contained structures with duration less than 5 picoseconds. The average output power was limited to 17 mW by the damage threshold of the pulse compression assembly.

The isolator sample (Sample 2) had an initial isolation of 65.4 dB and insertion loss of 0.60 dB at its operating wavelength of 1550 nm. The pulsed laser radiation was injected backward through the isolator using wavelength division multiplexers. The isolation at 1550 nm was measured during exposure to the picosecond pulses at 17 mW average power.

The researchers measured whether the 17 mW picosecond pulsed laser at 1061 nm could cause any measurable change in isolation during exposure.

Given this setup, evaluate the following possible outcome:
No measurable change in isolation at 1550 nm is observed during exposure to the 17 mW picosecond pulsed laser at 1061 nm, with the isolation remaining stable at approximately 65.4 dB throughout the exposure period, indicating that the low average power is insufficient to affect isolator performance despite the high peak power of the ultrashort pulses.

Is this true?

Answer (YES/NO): NO